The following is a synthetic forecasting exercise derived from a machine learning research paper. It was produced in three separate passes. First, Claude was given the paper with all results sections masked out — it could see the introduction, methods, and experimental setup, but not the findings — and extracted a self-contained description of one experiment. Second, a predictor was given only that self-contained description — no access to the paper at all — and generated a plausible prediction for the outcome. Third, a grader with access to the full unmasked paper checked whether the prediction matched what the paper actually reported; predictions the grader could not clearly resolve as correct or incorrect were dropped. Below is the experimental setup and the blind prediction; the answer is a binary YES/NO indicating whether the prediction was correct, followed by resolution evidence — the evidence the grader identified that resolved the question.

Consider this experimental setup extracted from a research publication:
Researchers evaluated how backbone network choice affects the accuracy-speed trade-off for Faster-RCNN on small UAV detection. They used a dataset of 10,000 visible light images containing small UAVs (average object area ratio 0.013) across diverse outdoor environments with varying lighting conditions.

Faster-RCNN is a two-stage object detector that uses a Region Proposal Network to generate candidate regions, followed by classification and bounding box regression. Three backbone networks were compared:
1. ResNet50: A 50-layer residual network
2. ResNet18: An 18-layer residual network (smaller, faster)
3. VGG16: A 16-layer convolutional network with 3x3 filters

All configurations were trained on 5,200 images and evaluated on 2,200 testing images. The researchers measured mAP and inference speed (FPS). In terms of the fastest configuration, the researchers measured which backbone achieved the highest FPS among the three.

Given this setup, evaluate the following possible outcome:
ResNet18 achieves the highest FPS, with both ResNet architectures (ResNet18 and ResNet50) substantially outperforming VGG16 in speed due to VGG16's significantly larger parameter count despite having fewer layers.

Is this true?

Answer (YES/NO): NO